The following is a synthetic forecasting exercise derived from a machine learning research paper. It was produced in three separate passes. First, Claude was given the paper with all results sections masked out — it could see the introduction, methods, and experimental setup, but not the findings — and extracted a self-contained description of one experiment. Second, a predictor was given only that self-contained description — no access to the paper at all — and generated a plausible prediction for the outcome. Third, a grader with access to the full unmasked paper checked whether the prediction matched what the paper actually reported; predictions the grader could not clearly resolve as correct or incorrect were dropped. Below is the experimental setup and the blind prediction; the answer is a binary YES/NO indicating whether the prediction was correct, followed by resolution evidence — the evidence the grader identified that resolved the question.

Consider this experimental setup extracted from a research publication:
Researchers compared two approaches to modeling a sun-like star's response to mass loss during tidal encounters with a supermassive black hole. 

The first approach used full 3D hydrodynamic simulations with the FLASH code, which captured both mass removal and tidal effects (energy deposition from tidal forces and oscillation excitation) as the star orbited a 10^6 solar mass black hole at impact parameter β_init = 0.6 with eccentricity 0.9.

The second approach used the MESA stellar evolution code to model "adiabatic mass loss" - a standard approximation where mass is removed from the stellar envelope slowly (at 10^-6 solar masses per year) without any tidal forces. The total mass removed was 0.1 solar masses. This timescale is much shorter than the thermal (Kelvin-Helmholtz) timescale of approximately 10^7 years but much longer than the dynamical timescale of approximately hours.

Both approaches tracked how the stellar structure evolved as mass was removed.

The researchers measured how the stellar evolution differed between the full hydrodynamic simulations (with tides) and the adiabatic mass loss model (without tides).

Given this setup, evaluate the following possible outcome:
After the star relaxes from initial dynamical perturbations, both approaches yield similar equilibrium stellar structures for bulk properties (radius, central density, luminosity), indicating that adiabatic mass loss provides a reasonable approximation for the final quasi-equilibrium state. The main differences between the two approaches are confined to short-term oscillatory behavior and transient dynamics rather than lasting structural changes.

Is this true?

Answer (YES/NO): NO